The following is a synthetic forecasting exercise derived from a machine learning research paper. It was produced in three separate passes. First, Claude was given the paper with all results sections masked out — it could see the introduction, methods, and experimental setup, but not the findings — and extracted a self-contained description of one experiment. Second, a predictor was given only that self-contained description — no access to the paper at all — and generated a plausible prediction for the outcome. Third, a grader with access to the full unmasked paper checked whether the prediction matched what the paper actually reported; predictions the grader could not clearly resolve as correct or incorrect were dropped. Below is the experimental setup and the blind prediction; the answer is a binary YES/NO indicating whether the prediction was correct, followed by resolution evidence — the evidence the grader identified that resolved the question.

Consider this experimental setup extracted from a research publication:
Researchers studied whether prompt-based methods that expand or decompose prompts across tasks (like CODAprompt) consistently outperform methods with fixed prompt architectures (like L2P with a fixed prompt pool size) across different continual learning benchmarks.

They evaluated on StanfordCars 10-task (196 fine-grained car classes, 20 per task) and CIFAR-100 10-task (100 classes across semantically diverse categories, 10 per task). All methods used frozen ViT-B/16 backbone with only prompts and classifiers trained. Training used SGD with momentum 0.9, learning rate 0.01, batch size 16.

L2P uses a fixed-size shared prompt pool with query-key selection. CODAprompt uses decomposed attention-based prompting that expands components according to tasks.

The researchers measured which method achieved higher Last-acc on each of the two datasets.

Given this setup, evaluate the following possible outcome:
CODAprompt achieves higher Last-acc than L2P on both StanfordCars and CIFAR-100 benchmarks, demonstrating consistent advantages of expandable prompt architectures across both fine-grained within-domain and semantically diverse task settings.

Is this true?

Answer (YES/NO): NO